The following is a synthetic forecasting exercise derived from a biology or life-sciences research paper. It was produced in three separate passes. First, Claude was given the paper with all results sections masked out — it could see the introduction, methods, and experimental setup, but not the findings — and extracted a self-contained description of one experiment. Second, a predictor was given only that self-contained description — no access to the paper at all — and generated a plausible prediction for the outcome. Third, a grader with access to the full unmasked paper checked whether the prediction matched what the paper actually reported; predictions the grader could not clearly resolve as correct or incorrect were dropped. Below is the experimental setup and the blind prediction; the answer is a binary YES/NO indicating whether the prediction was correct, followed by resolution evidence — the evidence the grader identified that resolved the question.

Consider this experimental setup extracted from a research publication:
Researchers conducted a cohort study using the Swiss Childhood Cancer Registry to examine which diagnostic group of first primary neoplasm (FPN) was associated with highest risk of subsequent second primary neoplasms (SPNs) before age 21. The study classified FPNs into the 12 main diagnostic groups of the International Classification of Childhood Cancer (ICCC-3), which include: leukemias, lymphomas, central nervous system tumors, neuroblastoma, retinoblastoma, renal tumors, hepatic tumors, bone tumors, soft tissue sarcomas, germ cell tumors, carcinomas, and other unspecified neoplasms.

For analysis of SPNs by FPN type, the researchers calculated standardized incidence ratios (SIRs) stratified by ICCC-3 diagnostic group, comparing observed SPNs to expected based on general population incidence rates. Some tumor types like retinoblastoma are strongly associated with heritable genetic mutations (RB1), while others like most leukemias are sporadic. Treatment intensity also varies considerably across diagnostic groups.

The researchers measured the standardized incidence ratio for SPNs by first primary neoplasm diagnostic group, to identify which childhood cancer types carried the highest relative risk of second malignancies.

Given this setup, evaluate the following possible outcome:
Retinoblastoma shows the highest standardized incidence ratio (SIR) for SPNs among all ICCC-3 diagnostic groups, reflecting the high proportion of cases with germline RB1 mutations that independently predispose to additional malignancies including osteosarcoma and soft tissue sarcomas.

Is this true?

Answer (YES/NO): NO